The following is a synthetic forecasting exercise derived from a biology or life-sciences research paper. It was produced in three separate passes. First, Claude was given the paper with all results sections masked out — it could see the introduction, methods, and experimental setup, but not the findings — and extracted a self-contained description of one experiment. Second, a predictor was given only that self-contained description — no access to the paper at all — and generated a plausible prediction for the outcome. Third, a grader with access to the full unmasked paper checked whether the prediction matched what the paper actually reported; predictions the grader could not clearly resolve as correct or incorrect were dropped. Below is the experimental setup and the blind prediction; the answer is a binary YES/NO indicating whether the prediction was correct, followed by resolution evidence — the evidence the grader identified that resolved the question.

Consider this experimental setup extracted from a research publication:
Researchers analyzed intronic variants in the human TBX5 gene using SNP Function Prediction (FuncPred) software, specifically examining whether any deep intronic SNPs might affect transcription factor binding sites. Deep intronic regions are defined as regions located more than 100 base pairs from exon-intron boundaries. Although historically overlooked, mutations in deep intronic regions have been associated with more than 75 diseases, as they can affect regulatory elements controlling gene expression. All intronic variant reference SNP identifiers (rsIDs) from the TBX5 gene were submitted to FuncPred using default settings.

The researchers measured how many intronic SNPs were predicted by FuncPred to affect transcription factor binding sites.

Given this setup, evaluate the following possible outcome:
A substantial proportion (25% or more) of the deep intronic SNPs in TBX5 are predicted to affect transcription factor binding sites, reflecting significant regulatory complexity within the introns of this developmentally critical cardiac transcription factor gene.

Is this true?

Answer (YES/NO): NO